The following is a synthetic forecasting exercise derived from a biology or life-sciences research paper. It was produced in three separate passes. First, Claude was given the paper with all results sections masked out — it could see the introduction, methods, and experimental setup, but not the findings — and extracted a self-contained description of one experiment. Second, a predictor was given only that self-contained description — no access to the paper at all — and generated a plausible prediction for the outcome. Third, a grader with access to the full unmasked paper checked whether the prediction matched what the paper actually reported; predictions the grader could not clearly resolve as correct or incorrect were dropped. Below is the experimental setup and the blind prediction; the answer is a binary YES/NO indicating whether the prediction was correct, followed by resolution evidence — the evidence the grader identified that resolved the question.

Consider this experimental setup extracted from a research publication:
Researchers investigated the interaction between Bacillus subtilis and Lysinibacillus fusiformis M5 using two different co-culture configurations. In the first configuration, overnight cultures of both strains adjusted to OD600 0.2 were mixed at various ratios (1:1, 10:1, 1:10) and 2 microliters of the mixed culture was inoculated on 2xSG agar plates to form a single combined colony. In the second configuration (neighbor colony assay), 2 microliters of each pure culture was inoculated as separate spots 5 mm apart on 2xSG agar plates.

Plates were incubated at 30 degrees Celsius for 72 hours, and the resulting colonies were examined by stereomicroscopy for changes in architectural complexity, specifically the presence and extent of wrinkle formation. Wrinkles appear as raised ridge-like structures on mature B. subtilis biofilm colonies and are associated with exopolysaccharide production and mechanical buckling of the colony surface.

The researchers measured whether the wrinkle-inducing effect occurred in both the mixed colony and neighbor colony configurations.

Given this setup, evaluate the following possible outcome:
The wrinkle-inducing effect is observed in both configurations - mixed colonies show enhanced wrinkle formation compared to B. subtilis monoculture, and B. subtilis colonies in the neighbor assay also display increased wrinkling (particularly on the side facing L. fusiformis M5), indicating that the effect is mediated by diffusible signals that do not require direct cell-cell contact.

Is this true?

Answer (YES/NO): YES